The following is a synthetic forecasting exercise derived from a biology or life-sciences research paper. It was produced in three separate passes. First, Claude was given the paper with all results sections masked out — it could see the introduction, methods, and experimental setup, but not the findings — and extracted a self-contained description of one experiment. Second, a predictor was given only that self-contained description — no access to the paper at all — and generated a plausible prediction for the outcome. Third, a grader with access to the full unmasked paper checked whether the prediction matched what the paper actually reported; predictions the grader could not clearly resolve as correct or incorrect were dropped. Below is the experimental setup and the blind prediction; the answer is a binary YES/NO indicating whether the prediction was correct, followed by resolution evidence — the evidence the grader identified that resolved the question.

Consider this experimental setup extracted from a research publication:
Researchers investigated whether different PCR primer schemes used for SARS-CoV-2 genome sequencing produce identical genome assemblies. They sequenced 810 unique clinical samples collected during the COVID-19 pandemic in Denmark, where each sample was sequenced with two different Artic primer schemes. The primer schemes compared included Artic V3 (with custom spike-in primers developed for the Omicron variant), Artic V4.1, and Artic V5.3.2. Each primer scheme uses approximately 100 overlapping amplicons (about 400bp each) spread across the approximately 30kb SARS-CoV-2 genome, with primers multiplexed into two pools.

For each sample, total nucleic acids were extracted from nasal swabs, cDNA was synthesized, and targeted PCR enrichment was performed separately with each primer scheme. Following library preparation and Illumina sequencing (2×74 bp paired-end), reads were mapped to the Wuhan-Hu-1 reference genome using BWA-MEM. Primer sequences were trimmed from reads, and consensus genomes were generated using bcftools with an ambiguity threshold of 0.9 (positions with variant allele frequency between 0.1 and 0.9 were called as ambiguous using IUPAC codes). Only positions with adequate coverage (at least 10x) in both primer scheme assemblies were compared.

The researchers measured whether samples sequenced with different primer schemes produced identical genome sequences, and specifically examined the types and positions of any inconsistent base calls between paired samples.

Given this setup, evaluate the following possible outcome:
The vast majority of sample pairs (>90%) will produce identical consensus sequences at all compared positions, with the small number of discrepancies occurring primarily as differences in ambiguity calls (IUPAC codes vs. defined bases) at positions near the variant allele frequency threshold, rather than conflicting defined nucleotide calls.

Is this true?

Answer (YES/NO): NO